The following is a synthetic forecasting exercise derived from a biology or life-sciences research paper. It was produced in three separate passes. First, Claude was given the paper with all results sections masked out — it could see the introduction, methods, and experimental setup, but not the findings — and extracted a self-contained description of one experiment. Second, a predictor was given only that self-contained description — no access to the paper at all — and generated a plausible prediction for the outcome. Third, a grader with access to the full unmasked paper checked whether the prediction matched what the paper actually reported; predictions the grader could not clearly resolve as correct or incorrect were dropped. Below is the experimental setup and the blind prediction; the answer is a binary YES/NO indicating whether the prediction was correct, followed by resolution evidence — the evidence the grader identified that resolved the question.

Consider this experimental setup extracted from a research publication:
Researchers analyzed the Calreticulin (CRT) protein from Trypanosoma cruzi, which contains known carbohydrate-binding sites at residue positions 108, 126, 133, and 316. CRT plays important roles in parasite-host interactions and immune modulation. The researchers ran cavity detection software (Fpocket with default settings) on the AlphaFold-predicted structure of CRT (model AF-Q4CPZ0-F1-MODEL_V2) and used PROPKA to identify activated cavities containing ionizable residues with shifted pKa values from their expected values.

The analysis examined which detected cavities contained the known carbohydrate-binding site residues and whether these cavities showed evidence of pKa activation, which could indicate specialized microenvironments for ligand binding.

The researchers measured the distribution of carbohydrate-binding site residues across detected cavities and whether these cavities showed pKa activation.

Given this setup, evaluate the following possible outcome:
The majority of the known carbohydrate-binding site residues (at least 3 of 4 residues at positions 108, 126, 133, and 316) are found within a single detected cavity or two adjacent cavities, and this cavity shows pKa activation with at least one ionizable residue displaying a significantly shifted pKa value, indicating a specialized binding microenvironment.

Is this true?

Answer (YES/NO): NO